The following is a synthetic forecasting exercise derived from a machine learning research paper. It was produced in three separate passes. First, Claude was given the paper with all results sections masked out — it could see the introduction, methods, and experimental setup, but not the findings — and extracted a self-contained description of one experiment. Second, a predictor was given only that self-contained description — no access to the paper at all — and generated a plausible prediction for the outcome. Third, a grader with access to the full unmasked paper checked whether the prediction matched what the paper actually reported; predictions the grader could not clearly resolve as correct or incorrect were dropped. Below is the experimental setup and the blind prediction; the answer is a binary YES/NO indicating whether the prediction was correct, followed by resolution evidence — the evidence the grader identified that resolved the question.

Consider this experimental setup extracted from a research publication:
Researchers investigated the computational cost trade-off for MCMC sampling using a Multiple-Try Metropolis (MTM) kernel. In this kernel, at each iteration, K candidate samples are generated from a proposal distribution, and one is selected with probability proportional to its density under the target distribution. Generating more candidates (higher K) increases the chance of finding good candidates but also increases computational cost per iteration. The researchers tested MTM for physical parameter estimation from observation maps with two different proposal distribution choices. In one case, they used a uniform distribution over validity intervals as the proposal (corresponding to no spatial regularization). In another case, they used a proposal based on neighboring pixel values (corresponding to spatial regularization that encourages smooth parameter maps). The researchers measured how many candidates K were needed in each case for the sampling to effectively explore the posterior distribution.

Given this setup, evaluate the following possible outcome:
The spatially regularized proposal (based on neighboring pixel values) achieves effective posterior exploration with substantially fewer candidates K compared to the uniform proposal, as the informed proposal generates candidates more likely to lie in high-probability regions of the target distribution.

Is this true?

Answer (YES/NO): YES